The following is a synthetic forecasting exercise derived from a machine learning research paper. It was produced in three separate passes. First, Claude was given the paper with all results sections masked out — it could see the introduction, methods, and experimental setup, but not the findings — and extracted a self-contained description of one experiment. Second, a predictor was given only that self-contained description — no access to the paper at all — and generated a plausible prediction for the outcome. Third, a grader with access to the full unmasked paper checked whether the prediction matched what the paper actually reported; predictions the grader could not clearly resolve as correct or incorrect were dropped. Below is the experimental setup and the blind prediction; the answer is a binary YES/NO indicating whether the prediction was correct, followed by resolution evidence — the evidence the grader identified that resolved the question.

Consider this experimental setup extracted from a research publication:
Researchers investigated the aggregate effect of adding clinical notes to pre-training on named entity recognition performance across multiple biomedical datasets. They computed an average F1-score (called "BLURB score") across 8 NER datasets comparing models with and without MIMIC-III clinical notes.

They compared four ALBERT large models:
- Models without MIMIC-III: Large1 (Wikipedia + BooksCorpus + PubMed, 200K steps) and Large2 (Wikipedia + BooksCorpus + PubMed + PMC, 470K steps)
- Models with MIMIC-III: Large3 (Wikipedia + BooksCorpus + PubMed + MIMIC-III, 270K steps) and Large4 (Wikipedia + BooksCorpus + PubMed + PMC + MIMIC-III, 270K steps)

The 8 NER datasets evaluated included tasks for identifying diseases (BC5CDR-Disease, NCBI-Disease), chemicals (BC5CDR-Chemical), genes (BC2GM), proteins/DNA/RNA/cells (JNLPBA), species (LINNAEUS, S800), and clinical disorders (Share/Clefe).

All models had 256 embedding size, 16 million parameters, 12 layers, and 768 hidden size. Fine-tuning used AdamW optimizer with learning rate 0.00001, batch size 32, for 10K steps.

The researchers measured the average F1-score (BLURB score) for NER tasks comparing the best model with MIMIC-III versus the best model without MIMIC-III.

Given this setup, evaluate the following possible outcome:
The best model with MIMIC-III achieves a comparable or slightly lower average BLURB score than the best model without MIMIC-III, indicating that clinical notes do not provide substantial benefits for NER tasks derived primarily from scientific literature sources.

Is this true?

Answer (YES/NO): NO